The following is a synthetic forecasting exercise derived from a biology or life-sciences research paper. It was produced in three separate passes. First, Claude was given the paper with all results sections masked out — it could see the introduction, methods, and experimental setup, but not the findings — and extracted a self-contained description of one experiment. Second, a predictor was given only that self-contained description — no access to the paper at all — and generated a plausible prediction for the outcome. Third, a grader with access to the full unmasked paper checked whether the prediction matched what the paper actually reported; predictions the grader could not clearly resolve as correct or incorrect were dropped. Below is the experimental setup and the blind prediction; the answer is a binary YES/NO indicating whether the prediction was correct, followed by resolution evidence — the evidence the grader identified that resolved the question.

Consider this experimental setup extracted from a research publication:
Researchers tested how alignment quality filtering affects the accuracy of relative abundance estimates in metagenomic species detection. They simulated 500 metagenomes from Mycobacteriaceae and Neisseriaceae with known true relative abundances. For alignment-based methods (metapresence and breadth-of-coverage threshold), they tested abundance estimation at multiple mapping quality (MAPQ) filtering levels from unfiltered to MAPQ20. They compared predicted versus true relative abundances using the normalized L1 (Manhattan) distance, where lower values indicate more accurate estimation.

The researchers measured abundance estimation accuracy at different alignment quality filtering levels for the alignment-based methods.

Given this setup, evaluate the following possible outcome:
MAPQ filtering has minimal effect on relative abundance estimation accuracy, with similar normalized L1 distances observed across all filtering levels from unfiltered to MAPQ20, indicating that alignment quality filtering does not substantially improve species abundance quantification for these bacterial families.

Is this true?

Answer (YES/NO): NO